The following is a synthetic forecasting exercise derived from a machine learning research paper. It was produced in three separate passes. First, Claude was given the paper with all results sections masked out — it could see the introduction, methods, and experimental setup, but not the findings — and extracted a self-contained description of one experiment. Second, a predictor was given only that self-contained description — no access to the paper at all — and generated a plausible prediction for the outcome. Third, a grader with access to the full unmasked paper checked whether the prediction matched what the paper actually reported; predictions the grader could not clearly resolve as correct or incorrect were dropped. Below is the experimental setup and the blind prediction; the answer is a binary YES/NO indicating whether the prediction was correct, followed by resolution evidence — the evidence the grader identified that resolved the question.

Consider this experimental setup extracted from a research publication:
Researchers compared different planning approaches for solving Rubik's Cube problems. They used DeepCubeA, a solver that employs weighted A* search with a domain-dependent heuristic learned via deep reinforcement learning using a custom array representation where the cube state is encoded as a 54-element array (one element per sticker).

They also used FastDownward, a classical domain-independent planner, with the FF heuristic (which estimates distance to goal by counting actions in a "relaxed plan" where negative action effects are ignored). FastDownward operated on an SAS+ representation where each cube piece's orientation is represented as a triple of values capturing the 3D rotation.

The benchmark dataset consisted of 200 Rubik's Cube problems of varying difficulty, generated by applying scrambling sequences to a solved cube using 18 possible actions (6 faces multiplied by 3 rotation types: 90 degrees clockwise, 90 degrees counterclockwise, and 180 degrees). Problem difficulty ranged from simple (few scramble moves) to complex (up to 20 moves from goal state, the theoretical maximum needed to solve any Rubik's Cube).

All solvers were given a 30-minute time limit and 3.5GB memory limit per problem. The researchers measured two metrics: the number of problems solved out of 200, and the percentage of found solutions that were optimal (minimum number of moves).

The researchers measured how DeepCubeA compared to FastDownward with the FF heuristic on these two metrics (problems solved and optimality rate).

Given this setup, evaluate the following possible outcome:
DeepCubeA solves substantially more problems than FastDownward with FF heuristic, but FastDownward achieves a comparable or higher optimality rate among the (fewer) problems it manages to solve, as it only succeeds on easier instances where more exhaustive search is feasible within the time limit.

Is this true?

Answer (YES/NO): YES